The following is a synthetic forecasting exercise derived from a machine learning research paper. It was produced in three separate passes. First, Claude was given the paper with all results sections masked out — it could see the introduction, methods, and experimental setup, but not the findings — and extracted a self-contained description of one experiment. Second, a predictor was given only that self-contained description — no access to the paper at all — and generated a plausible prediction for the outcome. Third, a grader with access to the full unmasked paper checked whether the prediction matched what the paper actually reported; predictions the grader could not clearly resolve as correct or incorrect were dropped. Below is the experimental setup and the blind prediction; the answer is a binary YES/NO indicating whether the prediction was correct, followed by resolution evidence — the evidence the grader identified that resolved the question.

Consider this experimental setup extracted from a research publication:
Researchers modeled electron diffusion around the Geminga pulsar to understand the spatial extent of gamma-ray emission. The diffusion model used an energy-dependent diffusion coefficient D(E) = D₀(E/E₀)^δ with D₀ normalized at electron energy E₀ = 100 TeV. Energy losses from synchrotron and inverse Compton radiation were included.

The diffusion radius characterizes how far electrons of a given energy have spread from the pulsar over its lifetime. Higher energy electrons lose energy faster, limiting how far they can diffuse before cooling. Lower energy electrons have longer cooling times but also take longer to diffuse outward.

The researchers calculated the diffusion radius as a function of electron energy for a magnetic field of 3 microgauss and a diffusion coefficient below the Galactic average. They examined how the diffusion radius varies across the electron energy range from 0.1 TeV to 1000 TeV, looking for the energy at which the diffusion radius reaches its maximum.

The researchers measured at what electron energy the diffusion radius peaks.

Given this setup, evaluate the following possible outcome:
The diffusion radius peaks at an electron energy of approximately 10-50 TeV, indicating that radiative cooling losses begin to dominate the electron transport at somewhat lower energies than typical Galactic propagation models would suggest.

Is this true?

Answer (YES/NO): NO